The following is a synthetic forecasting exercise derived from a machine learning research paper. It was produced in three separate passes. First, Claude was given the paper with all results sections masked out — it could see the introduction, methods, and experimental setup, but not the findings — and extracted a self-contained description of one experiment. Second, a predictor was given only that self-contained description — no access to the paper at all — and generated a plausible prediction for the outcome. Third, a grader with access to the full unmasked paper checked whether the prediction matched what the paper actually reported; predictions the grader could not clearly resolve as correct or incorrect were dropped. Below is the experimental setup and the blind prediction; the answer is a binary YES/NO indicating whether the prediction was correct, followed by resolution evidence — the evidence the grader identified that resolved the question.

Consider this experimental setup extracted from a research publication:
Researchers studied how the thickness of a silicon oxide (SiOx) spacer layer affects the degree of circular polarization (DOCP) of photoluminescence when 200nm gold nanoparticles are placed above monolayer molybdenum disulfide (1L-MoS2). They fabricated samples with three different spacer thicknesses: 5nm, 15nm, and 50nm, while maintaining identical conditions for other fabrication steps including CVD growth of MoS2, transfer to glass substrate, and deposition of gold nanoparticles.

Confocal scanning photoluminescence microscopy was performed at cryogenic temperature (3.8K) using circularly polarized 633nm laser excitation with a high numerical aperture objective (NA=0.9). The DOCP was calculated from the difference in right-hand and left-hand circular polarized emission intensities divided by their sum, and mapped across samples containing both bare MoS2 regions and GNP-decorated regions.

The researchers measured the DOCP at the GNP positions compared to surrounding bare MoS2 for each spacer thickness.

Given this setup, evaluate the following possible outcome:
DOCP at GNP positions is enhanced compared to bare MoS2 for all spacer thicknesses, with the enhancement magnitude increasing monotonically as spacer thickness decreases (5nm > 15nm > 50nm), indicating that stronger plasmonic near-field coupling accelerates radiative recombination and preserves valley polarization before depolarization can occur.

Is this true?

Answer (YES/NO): NO